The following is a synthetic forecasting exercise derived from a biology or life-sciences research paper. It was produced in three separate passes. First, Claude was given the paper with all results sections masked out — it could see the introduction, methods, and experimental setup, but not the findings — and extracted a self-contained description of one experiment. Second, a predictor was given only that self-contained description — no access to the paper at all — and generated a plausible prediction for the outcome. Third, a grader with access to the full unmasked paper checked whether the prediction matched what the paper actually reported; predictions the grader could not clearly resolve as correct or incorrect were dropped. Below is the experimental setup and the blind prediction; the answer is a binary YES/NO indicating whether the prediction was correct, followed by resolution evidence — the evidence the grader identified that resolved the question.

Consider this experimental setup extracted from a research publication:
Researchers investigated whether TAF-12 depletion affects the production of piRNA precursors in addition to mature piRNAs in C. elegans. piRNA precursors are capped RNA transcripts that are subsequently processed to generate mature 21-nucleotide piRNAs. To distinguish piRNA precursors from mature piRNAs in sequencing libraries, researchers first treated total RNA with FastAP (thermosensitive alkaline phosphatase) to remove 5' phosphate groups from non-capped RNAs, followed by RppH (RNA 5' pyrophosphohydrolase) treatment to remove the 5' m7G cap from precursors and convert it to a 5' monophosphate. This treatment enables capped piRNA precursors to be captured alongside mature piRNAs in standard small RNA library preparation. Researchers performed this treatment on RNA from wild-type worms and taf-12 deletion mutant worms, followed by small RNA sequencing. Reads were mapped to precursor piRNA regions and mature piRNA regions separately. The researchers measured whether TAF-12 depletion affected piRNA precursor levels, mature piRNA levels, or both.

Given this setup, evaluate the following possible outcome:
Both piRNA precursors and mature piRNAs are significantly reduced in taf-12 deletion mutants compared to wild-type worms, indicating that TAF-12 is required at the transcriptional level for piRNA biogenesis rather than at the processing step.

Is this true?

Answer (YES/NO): YES